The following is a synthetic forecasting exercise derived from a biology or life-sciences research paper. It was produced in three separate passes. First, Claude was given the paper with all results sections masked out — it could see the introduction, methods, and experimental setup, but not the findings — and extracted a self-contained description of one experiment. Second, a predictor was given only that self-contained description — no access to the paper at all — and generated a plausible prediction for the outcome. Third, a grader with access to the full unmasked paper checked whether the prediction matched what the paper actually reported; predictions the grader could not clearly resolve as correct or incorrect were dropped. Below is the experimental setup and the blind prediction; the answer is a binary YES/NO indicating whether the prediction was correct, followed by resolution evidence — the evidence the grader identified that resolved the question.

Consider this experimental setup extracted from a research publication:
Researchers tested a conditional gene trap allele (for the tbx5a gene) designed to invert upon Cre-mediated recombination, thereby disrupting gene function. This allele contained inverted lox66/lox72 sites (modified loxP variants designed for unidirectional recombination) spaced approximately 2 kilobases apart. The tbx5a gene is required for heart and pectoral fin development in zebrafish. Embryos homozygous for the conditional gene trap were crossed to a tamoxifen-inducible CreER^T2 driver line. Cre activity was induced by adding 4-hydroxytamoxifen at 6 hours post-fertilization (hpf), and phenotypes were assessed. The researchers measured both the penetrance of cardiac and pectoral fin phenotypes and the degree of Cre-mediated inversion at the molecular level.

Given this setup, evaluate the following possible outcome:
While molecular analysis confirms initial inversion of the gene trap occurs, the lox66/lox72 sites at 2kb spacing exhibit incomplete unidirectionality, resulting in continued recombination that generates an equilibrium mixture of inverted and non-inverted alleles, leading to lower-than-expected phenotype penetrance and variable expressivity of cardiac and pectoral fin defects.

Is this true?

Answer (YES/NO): NO